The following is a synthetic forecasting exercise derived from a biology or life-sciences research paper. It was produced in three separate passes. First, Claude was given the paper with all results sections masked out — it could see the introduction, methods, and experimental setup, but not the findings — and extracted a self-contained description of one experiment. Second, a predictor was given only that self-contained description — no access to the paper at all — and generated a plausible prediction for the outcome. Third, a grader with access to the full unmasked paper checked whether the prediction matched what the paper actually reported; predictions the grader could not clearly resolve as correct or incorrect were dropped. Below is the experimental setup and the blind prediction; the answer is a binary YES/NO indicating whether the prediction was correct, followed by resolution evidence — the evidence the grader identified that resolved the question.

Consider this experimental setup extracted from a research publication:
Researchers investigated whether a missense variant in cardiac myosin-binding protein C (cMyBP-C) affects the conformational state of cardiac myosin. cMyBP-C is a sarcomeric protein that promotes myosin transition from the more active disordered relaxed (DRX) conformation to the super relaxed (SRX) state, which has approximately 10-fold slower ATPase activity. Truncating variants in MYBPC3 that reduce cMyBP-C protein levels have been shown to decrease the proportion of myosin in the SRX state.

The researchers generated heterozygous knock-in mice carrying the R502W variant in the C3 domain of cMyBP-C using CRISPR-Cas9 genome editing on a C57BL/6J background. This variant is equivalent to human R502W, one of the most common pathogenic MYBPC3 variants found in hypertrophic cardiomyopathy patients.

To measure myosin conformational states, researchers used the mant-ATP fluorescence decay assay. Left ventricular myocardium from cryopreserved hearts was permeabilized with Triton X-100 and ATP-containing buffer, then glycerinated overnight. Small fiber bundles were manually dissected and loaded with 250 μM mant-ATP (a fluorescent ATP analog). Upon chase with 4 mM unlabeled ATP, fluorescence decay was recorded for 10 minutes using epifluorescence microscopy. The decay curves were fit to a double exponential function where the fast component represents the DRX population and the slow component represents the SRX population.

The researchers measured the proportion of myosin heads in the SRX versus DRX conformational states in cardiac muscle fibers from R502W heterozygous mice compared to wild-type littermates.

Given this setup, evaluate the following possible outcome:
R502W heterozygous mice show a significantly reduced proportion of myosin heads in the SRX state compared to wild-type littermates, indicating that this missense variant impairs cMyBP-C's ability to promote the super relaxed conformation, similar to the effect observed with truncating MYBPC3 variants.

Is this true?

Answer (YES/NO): NO